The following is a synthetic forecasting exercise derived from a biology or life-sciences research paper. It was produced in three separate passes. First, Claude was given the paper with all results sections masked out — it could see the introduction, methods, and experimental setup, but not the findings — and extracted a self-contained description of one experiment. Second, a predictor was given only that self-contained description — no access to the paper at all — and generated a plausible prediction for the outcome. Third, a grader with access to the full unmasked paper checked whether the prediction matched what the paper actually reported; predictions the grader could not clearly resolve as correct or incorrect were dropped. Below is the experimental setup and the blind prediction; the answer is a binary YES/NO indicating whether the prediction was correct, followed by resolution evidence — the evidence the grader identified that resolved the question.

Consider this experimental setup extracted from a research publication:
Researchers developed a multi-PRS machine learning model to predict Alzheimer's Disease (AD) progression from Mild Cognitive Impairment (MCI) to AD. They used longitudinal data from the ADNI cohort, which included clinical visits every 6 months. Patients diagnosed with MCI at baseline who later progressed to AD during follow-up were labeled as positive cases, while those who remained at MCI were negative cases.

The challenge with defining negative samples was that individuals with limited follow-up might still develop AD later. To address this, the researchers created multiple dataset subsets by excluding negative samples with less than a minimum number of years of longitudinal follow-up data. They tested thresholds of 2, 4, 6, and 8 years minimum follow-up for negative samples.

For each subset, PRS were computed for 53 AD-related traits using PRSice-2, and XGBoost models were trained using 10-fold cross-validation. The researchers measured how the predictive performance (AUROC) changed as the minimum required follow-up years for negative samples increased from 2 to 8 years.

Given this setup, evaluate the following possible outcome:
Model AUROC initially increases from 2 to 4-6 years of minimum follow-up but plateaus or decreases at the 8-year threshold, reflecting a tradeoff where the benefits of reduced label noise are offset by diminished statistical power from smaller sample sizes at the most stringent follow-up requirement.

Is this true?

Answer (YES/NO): NO